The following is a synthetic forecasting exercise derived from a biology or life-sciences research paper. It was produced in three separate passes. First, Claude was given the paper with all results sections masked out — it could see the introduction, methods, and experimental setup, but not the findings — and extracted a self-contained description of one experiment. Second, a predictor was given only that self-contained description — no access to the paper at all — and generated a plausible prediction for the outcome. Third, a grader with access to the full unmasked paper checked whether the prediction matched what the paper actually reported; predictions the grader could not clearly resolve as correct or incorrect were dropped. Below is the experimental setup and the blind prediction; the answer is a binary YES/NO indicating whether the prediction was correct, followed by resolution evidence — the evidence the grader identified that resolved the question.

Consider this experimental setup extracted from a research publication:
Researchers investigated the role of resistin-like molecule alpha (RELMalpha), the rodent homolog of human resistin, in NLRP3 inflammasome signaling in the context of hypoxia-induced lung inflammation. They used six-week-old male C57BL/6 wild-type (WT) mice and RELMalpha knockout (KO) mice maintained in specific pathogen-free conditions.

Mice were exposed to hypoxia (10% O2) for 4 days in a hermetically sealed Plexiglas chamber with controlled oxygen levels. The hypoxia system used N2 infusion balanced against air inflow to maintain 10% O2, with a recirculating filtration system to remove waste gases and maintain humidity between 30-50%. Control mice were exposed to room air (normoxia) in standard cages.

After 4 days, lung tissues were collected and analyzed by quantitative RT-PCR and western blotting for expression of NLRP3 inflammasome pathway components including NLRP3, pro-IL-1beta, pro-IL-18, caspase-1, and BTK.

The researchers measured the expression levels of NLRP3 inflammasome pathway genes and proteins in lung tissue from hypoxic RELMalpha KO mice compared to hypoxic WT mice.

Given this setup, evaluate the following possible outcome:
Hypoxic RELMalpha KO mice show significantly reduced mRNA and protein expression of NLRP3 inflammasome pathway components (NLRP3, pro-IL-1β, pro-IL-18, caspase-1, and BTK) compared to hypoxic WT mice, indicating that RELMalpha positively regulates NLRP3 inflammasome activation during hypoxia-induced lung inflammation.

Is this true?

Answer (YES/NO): NO